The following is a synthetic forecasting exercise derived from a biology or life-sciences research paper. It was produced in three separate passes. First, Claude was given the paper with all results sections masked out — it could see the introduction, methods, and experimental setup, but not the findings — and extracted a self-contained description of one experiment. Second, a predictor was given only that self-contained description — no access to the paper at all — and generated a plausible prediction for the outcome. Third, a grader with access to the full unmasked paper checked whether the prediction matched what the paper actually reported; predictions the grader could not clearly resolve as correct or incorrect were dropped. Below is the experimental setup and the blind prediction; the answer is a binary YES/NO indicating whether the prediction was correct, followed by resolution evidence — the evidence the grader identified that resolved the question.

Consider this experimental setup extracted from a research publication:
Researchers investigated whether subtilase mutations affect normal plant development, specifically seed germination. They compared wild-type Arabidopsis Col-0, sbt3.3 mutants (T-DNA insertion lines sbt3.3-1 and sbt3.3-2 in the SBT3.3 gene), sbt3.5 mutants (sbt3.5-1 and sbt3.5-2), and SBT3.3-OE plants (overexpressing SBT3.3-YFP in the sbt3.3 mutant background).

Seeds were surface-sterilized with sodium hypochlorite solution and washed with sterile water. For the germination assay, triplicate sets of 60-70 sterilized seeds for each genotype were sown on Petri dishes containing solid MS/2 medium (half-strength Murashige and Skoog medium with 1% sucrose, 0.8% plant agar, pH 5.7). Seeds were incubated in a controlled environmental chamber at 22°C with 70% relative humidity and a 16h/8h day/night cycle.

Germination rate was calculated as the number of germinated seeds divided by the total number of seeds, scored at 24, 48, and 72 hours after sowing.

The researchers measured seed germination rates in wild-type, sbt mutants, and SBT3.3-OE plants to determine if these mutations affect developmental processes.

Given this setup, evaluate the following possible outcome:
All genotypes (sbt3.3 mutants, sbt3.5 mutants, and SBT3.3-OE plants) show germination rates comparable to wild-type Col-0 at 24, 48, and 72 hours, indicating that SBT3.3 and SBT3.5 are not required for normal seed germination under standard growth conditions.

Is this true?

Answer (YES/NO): YES